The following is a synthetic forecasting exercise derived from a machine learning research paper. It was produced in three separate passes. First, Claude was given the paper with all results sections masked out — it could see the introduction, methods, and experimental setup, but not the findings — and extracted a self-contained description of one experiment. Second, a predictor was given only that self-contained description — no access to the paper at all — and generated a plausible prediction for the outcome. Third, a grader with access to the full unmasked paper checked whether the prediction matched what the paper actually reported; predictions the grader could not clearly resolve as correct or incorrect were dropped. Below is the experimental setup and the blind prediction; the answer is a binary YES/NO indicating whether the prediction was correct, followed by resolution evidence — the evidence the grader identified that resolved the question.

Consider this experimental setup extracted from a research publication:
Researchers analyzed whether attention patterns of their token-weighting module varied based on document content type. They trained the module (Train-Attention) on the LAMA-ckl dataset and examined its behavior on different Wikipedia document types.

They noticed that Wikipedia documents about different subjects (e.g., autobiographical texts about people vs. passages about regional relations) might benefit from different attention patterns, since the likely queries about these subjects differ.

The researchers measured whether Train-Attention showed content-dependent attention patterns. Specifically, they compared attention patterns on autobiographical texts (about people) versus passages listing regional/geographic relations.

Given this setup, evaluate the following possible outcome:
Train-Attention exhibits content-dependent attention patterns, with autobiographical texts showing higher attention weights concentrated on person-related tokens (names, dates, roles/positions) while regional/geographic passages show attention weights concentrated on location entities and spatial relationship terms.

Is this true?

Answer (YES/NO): YES